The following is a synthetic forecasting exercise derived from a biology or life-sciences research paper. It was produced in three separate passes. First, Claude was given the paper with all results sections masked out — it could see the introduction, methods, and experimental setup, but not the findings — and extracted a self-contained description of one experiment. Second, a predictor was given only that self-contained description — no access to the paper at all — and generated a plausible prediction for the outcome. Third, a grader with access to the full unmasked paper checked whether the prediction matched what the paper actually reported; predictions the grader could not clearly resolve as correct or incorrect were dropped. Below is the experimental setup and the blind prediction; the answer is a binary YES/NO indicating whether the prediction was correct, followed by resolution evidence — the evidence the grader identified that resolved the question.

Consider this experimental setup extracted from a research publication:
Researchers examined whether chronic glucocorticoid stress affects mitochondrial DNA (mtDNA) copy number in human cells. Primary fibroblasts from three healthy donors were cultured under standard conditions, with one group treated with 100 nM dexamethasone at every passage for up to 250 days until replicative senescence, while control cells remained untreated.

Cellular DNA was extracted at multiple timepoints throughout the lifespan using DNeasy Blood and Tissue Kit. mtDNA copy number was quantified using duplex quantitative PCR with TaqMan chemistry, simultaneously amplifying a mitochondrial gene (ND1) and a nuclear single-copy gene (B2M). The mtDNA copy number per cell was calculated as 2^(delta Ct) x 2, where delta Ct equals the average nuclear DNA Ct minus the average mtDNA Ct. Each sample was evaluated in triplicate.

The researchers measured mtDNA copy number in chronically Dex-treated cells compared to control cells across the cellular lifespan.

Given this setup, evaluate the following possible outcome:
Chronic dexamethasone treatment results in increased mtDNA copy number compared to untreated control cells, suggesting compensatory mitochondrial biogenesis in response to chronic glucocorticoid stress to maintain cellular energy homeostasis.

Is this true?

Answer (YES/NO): YES